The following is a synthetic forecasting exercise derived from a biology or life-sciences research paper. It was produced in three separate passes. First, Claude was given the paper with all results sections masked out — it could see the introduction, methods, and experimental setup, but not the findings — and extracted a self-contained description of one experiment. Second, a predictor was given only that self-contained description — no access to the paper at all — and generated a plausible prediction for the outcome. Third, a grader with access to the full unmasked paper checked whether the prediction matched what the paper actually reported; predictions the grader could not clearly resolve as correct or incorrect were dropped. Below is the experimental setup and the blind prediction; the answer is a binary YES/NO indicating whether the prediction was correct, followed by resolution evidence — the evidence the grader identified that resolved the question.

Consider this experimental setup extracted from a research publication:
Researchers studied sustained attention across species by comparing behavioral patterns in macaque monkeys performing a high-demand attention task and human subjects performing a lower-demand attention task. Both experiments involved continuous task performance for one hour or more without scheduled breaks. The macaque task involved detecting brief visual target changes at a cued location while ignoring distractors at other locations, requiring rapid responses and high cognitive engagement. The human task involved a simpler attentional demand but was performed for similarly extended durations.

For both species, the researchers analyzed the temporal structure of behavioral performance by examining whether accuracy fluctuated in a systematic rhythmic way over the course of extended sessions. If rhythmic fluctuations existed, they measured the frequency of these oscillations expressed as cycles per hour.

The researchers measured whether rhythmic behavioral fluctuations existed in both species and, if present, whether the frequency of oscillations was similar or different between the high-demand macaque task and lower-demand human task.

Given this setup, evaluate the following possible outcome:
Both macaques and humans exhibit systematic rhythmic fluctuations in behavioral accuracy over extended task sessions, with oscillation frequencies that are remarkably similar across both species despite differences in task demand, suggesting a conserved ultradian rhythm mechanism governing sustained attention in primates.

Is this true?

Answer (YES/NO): YES